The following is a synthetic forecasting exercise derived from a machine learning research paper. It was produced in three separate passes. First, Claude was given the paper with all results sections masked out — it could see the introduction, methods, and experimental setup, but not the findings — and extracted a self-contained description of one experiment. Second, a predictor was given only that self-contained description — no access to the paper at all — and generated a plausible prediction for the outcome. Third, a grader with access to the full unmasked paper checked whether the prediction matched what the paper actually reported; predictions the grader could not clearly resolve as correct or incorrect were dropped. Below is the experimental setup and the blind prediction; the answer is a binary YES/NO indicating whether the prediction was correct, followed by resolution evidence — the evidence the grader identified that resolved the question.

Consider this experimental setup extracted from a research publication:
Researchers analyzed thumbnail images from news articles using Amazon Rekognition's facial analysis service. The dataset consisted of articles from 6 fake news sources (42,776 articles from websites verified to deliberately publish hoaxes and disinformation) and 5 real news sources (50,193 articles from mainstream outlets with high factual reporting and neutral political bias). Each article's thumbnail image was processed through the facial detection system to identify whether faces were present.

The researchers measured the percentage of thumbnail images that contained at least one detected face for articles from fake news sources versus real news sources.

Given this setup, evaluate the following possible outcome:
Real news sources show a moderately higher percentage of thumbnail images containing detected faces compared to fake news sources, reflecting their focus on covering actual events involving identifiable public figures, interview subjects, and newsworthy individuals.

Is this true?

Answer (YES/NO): NO